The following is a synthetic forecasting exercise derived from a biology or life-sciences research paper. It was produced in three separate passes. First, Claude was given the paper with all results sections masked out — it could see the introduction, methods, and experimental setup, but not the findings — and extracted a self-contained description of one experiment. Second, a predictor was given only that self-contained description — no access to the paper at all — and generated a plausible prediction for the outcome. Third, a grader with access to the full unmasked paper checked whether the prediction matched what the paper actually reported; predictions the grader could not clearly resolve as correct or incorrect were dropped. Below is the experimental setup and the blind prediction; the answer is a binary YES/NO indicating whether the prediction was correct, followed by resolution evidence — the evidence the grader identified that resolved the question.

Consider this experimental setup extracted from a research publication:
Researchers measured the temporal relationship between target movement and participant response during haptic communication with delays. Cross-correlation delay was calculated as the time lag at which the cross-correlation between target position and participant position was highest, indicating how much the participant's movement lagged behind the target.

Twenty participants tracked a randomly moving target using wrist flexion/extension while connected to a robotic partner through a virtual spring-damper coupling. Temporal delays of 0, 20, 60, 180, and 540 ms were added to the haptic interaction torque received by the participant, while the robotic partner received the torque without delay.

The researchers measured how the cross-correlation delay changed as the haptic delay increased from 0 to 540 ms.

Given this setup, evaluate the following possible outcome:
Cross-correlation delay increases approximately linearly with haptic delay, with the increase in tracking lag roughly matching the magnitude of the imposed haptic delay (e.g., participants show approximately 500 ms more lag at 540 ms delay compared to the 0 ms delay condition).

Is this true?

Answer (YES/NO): NO